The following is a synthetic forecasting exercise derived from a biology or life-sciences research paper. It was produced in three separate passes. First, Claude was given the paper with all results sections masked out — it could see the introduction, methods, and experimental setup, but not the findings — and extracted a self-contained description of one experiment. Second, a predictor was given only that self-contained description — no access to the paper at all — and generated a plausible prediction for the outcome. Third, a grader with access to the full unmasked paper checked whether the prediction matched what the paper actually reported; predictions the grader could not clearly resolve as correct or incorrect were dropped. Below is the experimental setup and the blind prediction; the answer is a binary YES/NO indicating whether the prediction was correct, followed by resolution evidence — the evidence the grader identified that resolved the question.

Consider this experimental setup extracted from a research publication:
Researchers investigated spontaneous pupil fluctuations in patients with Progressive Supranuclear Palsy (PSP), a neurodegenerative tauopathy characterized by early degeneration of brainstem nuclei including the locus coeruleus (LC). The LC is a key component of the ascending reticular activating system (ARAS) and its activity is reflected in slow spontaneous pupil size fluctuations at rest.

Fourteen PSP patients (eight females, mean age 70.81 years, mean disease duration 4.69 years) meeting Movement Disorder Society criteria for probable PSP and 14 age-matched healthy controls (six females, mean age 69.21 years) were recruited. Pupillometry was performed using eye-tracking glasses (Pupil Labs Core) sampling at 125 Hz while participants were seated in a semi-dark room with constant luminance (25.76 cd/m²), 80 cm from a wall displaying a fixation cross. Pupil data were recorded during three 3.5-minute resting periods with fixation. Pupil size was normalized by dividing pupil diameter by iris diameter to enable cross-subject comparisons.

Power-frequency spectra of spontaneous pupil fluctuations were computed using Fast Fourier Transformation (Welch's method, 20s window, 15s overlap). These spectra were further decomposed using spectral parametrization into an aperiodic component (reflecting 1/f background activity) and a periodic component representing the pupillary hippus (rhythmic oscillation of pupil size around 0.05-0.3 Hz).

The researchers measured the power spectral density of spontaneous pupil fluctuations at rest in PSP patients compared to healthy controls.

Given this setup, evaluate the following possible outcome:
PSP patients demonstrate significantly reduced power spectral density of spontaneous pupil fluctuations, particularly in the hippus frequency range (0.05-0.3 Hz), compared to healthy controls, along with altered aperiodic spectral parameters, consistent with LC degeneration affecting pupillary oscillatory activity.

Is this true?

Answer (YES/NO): NO